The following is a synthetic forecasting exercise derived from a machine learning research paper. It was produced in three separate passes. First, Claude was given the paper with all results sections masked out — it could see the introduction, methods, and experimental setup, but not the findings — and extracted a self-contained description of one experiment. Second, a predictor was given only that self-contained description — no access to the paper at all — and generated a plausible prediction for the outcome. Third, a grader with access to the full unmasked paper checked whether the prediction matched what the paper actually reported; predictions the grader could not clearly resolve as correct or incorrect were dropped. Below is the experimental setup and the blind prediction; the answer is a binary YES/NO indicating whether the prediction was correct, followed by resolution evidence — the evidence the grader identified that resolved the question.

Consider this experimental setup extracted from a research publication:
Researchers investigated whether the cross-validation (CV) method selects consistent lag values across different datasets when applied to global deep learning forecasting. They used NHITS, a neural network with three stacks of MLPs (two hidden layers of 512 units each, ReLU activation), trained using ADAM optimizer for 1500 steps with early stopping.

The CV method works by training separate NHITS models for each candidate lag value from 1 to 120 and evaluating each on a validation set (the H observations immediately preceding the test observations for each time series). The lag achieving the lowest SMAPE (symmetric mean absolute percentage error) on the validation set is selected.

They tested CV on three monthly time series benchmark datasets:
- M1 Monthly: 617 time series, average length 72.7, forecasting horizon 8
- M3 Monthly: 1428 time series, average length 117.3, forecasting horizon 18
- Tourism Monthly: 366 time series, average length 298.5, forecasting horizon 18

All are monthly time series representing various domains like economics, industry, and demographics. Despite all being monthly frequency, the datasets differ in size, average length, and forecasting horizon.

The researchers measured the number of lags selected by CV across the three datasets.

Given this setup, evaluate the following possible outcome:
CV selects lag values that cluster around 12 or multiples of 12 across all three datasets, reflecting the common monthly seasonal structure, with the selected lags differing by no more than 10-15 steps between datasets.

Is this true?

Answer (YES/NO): NO